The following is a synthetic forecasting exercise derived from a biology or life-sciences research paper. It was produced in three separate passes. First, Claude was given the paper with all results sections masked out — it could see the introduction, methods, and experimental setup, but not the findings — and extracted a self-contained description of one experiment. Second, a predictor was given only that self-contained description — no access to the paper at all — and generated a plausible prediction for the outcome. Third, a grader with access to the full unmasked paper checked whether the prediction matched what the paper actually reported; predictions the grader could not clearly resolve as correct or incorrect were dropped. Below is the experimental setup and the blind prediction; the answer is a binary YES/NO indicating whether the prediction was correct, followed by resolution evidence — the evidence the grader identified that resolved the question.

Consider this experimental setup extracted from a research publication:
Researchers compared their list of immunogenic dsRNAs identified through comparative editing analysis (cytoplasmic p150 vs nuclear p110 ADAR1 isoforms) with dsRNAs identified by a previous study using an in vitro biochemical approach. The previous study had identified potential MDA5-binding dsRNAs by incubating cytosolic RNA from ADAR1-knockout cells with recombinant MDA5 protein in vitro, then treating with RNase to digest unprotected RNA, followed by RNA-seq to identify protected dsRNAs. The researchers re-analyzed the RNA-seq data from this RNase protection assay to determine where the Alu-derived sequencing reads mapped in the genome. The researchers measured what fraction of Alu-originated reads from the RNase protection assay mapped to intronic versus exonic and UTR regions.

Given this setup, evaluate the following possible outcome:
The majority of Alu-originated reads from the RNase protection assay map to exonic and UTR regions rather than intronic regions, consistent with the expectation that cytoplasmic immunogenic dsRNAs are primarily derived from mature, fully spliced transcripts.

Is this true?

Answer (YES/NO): NO